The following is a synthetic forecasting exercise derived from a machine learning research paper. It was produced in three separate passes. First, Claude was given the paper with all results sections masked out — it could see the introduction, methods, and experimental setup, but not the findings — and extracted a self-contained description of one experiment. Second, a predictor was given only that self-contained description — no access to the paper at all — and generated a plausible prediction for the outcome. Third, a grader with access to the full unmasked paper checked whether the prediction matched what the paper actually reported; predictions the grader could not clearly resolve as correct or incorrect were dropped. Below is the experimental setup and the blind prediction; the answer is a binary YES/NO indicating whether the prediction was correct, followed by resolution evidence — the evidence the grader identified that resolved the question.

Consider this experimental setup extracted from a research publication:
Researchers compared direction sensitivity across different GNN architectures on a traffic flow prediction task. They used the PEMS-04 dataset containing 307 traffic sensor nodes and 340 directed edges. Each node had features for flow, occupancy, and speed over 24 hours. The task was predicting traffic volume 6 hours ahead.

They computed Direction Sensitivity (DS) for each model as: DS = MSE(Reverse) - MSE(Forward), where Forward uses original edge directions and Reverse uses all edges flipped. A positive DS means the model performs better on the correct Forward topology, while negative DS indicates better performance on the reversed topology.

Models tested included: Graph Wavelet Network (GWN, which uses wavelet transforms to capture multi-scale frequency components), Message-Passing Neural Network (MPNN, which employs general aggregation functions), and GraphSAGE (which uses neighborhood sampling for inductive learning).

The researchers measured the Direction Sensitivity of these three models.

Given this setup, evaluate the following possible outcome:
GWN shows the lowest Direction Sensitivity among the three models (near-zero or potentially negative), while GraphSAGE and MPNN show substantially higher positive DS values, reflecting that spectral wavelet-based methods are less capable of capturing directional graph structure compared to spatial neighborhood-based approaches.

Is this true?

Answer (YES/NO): NO